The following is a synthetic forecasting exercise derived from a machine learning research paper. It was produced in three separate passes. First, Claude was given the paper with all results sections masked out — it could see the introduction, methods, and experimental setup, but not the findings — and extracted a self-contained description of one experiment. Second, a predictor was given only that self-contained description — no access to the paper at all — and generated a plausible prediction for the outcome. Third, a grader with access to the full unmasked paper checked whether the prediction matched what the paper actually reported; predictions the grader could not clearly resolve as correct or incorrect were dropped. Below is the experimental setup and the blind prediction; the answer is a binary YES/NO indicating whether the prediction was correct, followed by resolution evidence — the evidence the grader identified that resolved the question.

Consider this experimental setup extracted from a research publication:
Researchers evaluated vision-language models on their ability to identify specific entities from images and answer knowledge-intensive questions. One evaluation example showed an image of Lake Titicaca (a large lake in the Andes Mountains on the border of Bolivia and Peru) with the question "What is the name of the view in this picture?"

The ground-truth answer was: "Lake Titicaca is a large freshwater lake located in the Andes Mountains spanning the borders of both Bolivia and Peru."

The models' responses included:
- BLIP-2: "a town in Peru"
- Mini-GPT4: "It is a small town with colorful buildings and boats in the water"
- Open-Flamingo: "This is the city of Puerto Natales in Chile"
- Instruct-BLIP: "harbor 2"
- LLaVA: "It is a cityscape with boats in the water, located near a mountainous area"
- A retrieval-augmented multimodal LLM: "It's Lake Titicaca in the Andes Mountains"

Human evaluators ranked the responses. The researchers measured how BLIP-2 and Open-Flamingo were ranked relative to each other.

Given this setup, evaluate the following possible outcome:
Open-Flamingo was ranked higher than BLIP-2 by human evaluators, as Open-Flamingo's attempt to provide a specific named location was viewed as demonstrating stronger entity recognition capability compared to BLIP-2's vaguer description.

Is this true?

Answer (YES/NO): NO